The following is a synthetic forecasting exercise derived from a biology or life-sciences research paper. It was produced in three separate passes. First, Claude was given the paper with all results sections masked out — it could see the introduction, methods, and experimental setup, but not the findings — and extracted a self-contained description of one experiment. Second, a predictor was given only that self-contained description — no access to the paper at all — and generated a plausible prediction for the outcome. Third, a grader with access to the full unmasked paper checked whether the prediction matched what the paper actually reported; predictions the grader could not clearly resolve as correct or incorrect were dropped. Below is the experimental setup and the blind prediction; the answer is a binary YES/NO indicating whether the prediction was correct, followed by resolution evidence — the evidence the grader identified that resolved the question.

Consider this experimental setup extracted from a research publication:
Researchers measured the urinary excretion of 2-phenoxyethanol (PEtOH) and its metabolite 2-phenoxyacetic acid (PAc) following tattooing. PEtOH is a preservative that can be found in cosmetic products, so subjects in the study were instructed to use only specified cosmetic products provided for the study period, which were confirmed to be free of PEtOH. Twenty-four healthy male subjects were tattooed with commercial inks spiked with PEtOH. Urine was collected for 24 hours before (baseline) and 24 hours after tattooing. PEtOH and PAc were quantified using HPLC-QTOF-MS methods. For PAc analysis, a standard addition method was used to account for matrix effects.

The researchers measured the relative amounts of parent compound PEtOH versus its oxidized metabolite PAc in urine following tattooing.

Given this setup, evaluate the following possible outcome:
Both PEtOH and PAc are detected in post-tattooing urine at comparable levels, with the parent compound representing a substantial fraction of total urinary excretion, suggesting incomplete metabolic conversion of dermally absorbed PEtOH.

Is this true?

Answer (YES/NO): NO